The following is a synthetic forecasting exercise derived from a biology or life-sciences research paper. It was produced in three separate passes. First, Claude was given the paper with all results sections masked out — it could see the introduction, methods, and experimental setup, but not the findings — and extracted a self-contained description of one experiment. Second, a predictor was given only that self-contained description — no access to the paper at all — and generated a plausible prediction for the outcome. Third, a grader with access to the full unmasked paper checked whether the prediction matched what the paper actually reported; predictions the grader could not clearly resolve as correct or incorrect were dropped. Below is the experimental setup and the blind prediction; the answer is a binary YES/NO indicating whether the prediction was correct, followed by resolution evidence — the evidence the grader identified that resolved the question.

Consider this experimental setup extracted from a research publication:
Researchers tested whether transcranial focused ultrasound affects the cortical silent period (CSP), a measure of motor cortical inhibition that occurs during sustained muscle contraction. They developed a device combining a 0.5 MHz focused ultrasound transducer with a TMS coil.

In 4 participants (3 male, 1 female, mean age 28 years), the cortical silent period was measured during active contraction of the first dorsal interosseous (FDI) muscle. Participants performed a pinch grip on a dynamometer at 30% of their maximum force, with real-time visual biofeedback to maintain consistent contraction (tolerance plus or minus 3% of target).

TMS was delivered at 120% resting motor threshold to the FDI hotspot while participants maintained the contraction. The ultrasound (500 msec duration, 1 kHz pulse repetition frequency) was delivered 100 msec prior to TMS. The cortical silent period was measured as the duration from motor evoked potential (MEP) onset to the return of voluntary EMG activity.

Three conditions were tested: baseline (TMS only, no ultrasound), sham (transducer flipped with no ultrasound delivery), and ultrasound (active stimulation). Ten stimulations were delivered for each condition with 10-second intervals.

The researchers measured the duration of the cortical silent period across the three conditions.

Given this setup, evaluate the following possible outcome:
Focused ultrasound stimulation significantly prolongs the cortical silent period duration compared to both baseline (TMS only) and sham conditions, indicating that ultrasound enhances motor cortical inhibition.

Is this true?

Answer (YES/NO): NO